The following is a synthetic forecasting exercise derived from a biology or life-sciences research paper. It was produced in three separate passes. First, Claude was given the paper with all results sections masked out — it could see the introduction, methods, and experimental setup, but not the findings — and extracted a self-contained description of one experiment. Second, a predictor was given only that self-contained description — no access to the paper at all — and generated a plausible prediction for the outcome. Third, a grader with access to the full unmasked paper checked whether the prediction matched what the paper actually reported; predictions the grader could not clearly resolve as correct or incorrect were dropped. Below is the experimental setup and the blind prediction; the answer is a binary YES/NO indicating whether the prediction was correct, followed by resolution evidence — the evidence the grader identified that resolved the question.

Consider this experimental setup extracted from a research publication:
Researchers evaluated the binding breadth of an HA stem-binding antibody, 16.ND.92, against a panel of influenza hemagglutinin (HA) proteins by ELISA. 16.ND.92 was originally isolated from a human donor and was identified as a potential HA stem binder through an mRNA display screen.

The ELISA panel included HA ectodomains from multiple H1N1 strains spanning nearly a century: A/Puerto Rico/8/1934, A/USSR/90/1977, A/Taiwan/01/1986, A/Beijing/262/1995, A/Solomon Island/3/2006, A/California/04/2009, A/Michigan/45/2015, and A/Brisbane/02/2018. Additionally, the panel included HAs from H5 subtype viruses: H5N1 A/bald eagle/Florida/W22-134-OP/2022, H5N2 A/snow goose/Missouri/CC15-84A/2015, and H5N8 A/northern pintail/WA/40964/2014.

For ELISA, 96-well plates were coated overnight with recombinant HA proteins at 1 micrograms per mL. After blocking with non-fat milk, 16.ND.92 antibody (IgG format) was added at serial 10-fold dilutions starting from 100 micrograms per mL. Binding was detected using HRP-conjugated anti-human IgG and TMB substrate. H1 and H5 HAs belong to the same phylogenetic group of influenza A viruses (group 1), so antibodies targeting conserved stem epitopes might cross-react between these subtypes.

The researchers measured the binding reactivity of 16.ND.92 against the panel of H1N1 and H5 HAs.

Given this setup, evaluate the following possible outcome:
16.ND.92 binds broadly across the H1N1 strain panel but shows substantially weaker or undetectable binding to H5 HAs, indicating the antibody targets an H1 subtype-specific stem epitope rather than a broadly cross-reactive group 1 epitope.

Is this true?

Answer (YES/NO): NO